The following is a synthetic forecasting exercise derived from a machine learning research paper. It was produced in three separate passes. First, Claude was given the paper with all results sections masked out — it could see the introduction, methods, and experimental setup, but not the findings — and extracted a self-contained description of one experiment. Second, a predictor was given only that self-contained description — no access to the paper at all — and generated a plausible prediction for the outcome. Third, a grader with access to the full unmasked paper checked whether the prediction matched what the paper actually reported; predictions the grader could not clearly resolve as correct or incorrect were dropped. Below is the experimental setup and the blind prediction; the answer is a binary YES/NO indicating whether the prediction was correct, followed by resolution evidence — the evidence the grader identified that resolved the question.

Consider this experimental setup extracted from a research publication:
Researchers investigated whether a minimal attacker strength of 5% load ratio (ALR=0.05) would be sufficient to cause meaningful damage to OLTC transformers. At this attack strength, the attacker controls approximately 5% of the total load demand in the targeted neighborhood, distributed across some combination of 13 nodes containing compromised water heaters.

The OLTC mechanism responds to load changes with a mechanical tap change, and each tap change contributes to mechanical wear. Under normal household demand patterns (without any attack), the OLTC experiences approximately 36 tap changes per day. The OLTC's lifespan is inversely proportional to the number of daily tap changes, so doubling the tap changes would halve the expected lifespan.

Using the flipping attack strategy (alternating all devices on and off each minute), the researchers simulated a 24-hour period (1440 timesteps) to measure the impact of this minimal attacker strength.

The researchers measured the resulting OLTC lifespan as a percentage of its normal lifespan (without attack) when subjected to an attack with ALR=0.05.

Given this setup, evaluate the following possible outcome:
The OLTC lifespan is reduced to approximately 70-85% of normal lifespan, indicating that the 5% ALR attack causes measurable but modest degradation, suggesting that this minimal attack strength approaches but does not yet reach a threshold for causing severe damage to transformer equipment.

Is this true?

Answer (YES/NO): NO